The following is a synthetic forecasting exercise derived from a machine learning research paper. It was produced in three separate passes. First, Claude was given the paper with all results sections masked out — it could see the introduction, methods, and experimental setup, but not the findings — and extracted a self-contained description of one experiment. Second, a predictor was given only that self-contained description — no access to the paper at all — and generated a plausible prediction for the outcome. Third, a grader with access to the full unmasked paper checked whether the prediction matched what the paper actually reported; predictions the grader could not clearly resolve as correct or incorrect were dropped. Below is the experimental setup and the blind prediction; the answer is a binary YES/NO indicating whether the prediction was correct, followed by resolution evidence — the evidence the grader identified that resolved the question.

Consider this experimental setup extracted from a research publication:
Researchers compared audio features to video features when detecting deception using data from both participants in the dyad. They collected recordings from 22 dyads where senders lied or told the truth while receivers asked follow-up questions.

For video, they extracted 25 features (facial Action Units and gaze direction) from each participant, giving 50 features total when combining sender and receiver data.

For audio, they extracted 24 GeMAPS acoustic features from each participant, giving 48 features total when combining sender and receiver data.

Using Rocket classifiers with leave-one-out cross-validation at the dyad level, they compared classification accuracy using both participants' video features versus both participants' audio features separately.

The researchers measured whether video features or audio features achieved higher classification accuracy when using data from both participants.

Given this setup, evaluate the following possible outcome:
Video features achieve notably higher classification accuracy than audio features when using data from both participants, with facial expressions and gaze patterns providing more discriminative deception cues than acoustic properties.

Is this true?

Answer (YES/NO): NO